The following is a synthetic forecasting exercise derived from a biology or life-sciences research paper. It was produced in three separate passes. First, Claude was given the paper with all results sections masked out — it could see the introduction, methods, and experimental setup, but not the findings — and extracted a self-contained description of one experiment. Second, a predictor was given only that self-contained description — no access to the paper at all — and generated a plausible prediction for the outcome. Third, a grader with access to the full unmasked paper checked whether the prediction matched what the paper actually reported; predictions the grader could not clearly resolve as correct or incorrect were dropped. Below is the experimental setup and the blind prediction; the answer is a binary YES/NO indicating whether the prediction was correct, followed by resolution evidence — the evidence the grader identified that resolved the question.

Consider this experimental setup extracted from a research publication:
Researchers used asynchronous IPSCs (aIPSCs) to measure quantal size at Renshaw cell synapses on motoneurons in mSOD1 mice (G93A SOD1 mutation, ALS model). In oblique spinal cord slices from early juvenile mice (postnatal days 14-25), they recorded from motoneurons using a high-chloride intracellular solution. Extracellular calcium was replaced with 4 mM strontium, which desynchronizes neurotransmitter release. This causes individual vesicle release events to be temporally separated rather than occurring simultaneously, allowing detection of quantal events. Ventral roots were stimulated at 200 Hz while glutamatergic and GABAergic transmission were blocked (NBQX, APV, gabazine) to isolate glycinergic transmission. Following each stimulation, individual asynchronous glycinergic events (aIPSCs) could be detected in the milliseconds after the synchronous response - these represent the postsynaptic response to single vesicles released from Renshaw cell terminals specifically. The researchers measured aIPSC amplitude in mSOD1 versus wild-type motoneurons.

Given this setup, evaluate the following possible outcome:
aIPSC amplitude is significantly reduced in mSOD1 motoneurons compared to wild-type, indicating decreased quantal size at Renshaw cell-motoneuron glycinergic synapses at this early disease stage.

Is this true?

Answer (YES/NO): YES